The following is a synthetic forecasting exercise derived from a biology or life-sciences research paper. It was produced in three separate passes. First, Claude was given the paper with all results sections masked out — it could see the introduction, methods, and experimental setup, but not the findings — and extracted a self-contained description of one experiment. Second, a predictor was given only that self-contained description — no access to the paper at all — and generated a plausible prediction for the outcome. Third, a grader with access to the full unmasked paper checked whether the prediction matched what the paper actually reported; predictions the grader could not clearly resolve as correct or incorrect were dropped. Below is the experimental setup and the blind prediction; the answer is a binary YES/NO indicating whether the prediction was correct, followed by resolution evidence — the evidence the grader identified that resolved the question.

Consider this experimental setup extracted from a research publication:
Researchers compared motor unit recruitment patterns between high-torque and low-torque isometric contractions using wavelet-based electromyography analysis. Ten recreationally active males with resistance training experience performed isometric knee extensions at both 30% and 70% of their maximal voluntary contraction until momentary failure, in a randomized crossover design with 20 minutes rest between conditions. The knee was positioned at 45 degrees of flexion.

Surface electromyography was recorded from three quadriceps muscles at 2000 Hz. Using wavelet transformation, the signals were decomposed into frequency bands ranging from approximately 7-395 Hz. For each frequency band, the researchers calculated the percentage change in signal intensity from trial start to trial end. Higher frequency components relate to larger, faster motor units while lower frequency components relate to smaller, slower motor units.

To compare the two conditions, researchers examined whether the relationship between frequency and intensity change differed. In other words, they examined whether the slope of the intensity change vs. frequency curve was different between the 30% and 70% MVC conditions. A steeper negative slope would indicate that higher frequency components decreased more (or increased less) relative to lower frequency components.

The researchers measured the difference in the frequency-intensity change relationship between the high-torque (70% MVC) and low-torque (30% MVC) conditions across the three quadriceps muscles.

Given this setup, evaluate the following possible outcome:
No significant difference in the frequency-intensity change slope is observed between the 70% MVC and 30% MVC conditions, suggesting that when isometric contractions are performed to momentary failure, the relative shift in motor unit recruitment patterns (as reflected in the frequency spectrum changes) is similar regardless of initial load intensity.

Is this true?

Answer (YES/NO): NO